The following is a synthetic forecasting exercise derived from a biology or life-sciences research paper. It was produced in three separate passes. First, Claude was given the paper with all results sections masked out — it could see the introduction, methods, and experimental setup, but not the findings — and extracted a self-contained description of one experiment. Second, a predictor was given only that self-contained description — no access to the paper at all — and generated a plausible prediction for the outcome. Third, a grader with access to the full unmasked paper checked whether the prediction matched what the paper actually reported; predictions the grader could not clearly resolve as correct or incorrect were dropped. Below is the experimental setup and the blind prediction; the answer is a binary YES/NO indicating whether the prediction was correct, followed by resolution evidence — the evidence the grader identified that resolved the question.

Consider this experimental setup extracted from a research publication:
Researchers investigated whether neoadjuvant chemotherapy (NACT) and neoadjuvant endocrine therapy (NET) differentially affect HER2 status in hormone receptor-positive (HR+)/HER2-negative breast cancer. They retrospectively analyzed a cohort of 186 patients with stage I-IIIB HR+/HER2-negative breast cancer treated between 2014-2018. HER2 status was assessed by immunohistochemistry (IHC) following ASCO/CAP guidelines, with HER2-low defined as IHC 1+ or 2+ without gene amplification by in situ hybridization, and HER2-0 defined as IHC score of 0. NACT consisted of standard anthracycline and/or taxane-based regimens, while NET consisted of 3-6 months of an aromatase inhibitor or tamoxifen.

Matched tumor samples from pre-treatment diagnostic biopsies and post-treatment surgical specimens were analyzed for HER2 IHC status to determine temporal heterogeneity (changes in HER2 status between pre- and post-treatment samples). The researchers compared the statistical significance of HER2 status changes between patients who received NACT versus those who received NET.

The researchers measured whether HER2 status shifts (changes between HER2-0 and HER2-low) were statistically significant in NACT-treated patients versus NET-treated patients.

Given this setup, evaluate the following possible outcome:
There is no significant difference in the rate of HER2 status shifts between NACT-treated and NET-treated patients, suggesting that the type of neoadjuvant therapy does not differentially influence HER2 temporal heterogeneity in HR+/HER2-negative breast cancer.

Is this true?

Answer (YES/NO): NO